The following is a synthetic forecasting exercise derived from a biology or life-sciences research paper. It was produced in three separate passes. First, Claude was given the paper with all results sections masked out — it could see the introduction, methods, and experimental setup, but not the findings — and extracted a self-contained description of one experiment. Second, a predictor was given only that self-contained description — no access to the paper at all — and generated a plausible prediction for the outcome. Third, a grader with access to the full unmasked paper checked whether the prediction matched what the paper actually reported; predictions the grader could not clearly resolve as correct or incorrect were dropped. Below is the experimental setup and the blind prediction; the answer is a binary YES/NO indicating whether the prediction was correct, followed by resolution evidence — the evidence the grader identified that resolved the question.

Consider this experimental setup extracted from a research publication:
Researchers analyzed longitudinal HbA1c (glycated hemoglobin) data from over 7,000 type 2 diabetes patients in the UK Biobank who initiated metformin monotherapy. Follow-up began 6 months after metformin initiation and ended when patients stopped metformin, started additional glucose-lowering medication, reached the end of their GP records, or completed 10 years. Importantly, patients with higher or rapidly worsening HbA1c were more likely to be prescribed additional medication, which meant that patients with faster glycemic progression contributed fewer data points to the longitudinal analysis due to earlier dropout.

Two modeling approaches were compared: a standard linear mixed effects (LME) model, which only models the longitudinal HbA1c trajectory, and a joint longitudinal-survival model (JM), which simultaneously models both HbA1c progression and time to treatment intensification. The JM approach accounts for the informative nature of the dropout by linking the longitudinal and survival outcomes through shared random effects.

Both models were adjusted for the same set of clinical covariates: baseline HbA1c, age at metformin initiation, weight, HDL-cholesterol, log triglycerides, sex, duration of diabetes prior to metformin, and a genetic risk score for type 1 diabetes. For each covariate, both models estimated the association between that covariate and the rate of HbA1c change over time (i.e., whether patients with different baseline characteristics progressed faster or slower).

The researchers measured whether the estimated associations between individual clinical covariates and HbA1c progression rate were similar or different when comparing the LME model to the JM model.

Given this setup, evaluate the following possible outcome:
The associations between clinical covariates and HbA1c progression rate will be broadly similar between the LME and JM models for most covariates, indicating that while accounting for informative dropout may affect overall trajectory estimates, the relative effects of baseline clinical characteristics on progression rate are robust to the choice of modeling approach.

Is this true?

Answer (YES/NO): YES